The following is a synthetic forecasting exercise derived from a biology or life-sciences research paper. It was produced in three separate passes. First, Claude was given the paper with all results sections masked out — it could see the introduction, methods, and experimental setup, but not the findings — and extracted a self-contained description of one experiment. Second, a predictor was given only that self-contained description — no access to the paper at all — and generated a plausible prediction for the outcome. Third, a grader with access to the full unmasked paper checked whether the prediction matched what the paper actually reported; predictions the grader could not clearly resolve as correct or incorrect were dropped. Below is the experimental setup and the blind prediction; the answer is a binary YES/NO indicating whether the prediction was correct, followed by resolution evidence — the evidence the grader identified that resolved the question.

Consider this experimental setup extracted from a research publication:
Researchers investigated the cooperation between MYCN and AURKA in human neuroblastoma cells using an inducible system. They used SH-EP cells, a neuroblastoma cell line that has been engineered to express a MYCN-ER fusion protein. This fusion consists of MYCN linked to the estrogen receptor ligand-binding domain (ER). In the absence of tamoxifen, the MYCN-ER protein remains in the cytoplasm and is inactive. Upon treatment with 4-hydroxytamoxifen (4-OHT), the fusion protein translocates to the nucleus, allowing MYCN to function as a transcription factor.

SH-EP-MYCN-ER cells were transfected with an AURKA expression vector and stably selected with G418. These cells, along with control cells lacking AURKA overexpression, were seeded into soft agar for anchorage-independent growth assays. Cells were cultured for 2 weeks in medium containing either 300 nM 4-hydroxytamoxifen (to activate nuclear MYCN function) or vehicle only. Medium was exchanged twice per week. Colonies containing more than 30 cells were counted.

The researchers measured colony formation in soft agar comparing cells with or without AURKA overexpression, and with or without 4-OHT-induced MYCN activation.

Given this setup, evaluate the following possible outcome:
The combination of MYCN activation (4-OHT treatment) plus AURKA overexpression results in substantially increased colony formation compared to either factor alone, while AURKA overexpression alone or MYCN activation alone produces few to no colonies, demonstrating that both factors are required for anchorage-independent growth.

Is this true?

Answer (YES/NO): NO